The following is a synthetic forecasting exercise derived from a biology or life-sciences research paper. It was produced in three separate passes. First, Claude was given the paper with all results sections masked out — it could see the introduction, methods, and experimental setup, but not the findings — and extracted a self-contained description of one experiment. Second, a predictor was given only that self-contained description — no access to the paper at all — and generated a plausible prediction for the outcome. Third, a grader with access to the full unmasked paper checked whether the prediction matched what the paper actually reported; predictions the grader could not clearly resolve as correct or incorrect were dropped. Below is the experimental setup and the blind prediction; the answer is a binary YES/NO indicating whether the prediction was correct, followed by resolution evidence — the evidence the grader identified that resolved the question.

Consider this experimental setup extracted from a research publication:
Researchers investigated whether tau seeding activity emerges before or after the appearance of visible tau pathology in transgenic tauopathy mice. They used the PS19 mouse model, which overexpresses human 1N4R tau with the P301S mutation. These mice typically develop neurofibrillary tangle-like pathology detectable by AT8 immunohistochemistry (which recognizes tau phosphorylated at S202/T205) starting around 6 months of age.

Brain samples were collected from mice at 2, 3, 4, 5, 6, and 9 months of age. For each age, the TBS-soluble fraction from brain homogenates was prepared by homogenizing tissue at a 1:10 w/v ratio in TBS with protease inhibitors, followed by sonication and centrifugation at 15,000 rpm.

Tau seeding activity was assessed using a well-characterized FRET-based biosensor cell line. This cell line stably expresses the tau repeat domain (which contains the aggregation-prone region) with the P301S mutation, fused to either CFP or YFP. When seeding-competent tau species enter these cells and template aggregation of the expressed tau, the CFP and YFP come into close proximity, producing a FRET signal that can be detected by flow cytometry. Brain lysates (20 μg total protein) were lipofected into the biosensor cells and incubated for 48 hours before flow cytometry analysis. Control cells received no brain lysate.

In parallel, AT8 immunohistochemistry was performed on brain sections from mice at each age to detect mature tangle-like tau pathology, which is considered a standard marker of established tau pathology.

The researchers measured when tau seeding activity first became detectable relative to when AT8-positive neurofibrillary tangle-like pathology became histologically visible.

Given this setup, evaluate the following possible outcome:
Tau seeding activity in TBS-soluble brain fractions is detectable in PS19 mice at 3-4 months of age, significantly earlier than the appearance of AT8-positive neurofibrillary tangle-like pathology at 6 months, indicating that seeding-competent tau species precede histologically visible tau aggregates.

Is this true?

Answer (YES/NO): NO